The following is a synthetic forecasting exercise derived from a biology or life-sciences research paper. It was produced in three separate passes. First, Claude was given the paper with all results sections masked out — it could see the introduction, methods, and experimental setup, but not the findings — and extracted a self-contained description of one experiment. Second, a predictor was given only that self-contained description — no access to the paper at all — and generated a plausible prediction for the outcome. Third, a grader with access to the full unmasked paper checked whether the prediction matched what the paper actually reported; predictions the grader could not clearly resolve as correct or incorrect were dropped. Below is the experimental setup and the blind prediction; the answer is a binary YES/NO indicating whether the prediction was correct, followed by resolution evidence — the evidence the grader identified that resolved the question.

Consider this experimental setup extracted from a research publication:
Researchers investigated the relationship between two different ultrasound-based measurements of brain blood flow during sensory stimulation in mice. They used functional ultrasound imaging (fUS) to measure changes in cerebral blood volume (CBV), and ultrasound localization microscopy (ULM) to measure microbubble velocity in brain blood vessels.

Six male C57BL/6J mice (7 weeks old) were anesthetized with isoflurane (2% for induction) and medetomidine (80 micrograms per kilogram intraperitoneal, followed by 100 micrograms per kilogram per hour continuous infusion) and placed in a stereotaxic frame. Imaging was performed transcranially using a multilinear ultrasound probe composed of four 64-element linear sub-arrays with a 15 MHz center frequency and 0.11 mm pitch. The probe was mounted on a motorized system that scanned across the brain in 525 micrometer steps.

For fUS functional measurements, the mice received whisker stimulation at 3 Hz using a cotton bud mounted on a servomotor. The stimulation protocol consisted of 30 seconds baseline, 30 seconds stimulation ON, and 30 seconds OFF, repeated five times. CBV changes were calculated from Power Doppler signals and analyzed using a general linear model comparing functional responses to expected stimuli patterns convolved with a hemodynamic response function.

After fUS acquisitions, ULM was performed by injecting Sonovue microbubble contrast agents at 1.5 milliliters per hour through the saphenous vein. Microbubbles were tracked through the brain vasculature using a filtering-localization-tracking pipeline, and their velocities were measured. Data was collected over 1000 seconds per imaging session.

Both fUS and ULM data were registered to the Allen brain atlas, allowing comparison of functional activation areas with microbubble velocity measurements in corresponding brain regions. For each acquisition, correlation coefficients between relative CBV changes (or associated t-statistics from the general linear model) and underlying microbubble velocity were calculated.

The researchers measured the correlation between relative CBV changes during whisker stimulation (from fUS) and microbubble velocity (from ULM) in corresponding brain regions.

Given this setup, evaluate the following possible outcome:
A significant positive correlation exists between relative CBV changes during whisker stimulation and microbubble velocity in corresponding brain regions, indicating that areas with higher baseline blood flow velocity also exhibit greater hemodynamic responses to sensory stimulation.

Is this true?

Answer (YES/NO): NO